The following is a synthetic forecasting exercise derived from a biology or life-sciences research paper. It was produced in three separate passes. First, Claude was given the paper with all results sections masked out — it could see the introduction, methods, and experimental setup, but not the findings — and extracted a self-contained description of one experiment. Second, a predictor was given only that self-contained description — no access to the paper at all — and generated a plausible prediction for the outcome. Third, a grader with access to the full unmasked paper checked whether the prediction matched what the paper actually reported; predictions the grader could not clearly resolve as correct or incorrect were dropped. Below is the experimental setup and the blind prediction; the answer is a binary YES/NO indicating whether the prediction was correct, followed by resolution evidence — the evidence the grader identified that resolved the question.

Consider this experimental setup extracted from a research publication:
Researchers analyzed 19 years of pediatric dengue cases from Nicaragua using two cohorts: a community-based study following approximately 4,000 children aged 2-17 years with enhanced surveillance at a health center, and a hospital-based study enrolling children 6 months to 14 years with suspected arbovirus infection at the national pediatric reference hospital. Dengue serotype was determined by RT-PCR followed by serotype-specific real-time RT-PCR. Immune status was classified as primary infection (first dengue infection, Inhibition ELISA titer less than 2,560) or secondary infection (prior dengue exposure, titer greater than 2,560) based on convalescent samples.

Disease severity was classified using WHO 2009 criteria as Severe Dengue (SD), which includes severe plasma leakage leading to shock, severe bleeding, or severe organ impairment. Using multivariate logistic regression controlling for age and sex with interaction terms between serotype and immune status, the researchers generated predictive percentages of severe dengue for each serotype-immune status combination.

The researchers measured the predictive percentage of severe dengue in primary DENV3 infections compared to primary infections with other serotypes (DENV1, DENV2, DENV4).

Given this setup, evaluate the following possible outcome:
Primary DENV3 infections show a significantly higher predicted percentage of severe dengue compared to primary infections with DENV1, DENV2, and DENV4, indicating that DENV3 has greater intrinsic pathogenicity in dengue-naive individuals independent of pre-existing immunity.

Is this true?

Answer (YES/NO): YES